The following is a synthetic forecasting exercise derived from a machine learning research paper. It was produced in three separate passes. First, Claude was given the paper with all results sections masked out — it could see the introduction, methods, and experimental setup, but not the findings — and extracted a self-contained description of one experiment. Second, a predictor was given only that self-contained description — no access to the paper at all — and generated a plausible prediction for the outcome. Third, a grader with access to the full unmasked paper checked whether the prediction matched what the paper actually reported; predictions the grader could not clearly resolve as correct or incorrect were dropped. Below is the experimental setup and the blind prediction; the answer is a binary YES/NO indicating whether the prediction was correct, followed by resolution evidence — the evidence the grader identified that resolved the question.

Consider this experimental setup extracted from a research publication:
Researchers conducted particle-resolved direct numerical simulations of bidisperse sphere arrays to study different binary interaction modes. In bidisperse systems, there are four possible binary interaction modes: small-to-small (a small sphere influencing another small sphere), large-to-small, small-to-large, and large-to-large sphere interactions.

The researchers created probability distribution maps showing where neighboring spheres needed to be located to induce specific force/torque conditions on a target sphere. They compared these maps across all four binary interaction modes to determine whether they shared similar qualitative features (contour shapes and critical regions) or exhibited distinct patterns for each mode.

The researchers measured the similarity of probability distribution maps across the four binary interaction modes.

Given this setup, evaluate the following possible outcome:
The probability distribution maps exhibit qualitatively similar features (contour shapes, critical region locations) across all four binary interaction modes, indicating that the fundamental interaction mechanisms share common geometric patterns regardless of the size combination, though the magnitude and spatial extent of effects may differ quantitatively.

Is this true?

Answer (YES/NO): YES